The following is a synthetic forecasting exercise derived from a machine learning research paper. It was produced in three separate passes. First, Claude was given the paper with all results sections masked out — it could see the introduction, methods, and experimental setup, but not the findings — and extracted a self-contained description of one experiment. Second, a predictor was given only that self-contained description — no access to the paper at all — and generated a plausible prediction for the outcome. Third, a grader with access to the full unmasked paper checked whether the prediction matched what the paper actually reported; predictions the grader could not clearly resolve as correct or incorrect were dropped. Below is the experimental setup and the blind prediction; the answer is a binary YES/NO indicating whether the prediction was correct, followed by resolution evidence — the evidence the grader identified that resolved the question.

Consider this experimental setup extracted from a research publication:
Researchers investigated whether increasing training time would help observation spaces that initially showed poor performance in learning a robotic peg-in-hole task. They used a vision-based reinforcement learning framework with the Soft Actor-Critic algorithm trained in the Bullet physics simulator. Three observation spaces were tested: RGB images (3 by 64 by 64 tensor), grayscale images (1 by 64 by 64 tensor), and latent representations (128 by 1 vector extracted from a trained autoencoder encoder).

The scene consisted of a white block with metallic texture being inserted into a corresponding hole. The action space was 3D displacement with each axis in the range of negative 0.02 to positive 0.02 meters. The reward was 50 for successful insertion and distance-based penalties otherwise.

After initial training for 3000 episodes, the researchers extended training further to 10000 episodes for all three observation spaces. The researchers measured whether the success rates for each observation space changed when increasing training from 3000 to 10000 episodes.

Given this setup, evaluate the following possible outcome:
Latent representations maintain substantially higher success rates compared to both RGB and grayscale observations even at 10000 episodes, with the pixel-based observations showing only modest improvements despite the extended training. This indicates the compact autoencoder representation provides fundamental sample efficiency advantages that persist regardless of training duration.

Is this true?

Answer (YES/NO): NO